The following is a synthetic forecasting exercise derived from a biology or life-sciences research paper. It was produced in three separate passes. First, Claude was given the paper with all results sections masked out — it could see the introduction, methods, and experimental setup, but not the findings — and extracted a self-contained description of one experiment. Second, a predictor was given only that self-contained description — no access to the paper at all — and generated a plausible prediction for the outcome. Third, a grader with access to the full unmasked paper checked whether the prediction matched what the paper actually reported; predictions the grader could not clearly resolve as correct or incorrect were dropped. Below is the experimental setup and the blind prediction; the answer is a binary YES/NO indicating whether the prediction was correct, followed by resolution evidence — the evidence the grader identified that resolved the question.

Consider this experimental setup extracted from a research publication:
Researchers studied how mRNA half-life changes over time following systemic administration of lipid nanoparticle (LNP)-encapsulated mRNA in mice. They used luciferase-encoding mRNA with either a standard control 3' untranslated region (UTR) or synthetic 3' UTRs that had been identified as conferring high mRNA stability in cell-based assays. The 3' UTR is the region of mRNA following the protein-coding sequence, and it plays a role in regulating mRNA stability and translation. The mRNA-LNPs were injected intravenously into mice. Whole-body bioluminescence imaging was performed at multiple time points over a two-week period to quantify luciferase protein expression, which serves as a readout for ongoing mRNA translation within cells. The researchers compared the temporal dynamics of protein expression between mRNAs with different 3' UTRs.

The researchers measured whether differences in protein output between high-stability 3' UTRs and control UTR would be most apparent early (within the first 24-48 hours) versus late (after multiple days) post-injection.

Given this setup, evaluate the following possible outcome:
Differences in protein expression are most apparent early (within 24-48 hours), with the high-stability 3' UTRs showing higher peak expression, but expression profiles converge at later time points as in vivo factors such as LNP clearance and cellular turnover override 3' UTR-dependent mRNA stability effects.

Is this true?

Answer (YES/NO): NO